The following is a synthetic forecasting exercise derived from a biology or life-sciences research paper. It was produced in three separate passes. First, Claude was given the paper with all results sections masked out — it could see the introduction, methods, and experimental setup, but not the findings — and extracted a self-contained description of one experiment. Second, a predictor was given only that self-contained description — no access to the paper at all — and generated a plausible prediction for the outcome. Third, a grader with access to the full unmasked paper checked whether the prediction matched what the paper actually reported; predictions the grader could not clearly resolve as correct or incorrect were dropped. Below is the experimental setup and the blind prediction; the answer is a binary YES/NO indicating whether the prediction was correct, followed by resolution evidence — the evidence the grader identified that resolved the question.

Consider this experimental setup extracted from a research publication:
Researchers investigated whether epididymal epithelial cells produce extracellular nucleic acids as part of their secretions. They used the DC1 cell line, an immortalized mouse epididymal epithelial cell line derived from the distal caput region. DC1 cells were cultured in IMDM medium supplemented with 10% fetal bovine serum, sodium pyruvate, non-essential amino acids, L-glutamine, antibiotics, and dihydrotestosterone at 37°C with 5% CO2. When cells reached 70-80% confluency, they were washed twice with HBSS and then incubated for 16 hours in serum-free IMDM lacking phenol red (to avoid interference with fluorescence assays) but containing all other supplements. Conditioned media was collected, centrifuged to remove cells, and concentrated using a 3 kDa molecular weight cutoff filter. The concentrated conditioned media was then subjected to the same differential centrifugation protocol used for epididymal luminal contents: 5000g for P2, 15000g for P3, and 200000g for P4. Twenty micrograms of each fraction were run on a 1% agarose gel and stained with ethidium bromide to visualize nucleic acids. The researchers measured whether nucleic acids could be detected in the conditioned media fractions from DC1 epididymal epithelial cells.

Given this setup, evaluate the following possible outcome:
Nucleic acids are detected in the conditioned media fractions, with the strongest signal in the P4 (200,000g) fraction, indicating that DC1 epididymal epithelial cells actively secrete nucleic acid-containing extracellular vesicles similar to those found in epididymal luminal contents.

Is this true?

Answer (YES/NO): NO